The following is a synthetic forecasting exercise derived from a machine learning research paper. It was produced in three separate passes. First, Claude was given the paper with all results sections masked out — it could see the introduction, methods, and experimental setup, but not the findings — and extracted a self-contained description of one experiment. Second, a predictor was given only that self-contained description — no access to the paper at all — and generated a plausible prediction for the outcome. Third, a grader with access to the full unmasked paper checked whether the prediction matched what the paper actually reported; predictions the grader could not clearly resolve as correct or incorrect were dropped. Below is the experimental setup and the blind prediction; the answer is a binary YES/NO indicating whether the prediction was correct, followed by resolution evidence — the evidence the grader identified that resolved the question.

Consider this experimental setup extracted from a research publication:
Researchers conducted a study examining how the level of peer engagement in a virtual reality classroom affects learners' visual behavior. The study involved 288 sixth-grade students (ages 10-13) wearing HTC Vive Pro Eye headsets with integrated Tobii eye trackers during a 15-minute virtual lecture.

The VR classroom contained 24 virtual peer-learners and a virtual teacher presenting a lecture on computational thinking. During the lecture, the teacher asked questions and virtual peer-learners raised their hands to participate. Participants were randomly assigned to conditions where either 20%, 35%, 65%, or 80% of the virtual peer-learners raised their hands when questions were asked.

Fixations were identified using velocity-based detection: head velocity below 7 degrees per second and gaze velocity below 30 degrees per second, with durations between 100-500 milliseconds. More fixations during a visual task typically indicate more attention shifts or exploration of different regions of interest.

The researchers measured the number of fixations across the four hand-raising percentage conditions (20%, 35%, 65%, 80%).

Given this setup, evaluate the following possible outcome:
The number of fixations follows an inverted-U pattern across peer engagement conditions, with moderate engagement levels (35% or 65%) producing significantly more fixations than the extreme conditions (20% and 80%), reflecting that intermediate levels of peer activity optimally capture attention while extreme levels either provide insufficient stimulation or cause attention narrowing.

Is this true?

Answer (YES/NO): NO